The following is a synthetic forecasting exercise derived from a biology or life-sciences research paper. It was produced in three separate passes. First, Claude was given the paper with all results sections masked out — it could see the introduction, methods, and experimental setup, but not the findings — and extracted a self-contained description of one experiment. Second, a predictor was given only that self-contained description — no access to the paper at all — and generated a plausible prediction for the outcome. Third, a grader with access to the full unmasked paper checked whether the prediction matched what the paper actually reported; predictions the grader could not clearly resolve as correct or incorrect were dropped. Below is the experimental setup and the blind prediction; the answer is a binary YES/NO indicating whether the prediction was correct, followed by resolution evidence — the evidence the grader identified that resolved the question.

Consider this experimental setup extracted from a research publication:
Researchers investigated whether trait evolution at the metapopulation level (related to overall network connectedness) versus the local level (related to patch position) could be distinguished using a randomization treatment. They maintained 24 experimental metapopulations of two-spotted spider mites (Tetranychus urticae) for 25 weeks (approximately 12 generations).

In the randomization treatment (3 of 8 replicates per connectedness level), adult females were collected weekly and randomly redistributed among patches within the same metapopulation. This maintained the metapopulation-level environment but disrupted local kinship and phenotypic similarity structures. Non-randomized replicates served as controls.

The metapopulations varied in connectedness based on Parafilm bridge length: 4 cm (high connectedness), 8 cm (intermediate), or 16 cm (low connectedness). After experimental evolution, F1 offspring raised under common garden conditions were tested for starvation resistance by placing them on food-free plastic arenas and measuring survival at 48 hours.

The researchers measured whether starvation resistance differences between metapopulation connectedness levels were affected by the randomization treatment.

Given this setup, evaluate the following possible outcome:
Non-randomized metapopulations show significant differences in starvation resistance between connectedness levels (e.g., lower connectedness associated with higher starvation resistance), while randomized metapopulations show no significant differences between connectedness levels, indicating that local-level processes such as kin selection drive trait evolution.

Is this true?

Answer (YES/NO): NO